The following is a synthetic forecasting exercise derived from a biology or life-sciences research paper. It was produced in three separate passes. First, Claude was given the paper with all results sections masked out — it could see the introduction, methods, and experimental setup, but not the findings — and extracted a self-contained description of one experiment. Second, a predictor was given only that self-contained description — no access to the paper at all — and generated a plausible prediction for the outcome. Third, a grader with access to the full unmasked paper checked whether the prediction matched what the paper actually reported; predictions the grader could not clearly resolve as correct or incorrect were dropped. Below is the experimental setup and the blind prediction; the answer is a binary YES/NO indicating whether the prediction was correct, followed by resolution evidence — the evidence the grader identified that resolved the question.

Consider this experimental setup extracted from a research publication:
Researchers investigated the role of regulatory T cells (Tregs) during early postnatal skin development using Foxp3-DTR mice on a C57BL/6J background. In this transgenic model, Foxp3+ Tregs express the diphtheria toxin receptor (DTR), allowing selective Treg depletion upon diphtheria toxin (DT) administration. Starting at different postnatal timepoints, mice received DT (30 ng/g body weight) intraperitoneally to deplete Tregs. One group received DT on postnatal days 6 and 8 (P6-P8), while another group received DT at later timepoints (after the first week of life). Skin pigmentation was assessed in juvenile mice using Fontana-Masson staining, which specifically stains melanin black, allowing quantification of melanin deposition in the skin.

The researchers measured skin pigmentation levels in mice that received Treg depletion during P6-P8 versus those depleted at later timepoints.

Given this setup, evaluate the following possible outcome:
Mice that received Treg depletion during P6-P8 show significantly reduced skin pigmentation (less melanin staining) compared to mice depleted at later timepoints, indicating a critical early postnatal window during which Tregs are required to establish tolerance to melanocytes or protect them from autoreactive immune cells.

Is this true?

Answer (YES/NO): NO